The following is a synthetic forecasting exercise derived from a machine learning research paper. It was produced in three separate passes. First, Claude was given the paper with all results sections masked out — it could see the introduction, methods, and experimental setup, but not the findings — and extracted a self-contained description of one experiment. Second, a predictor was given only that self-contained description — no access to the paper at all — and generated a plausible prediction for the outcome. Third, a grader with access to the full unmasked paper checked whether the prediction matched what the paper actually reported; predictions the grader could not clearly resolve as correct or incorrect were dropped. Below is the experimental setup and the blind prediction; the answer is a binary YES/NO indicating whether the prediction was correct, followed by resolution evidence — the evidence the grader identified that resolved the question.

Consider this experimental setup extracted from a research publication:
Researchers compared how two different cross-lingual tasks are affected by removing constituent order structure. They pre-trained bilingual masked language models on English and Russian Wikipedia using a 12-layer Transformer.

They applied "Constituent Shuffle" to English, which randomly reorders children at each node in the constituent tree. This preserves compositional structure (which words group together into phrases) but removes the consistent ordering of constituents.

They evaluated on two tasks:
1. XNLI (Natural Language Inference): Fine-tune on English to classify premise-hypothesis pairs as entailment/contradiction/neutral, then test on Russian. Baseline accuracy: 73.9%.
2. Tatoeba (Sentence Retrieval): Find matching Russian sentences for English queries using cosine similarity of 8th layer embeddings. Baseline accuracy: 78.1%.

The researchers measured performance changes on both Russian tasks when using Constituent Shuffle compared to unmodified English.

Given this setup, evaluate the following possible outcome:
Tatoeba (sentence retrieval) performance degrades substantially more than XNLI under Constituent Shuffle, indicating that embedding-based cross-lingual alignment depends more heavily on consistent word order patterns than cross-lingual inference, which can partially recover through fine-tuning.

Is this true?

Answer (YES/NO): YES